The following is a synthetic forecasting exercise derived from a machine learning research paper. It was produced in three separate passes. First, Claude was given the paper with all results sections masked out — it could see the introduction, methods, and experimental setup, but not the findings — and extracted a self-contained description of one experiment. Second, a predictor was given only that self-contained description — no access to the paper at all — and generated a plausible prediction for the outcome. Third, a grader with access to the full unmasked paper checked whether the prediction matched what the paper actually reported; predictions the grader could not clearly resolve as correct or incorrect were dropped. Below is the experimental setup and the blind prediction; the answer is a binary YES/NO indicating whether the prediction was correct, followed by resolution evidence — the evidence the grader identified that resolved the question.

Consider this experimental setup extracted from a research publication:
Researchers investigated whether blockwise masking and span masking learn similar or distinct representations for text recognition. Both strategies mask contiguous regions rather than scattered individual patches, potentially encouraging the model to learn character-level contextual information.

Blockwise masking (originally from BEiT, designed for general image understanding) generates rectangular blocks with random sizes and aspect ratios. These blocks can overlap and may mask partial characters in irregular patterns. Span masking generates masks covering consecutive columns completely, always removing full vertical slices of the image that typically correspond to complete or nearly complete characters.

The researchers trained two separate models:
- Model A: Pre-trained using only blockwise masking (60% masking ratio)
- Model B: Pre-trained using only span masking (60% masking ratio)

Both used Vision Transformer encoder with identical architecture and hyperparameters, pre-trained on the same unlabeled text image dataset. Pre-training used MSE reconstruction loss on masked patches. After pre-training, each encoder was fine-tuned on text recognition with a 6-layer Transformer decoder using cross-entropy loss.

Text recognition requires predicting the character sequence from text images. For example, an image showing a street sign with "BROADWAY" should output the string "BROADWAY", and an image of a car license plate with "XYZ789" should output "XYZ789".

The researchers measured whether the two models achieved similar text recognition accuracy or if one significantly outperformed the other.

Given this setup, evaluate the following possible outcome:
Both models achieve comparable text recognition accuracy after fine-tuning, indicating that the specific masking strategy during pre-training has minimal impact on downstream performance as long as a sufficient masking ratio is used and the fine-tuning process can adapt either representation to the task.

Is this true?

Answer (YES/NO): YES